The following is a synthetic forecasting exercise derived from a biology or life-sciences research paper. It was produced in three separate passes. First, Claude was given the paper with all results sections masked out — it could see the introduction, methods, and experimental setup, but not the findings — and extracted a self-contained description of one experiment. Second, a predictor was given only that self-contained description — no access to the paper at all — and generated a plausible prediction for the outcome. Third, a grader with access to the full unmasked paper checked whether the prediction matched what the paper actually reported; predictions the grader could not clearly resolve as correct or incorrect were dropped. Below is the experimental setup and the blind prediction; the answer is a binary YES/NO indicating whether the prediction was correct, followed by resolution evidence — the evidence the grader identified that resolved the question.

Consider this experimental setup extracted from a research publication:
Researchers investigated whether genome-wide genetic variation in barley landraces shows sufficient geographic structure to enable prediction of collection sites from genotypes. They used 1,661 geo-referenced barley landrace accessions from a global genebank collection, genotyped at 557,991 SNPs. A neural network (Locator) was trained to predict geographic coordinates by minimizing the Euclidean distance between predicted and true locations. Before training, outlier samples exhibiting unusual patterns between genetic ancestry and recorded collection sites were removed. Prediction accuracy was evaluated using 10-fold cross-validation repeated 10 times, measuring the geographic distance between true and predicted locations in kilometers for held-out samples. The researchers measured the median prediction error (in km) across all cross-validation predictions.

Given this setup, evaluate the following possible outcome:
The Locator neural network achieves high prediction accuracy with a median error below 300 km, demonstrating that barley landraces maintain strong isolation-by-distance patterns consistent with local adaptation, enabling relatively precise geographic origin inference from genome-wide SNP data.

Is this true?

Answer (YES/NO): YES